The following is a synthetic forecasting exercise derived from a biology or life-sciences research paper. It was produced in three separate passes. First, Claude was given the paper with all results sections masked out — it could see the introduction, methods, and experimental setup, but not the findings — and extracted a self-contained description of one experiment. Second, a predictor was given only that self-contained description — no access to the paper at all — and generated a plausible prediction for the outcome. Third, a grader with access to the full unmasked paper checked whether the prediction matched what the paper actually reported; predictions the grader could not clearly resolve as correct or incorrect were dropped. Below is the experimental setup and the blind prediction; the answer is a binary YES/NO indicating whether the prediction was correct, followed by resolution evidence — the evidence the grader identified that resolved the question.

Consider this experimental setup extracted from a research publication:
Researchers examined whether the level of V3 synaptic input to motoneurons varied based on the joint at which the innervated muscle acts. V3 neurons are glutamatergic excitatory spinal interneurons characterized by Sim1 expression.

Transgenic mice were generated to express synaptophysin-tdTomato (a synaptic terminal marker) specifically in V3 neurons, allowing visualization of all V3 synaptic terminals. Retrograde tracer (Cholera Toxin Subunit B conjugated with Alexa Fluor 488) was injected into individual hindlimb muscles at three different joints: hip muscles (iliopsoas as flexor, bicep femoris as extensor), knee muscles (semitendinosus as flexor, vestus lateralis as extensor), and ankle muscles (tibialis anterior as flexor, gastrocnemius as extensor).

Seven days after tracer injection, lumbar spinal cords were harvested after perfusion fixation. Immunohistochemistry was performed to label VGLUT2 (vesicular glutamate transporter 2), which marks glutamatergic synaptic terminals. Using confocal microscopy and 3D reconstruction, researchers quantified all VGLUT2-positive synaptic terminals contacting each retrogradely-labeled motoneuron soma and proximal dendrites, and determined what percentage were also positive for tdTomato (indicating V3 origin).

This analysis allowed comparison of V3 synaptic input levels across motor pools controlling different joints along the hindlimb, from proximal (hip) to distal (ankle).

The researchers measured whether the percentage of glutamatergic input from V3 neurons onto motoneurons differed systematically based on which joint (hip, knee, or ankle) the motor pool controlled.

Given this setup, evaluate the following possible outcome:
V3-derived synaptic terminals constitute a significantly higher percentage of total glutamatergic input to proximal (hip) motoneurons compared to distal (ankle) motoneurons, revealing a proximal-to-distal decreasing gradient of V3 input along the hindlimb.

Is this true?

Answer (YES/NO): NO